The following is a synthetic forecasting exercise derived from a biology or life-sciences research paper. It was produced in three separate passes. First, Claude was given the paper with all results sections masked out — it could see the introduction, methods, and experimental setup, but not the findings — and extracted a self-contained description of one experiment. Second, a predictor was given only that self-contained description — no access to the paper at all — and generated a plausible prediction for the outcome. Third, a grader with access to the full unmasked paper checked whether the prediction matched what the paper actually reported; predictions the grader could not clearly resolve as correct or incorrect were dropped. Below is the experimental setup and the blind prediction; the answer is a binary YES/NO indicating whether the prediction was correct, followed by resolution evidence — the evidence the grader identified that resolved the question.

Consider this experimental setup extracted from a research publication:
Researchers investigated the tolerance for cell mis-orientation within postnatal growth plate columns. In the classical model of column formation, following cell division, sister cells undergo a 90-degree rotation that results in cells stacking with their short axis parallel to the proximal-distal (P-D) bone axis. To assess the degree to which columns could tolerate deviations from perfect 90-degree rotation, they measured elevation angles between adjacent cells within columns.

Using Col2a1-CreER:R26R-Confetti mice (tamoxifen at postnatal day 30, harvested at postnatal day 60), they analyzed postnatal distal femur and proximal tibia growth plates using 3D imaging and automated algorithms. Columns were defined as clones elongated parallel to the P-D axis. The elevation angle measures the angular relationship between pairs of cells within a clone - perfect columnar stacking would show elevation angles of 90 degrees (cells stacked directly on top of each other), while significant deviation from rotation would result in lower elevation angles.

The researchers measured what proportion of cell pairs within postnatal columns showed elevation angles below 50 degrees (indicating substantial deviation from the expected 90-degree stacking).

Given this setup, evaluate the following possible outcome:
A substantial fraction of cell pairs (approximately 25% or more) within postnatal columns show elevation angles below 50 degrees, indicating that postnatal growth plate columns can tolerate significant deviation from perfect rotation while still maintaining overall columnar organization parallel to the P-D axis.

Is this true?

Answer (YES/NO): YES